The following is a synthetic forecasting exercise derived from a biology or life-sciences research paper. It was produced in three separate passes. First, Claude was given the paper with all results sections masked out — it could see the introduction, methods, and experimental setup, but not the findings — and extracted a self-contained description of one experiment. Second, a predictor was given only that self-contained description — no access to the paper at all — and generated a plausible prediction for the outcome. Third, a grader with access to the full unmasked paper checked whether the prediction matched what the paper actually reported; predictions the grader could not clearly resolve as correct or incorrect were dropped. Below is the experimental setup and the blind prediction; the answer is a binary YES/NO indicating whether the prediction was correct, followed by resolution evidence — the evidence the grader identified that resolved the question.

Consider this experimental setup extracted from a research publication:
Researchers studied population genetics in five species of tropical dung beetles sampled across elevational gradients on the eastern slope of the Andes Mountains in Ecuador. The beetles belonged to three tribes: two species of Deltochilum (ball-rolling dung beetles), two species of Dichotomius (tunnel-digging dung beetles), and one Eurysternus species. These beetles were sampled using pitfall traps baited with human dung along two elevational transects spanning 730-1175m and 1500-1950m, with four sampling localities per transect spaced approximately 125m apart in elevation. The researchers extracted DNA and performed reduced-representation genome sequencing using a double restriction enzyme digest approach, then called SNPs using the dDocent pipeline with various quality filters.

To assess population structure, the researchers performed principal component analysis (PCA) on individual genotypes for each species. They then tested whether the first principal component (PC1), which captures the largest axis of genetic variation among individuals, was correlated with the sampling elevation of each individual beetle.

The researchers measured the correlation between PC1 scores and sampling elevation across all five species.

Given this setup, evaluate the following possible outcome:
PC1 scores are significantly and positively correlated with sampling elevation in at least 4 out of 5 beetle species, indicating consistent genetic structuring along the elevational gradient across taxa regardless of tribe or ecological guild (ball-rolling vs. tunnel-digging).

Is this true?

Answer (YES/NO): NO